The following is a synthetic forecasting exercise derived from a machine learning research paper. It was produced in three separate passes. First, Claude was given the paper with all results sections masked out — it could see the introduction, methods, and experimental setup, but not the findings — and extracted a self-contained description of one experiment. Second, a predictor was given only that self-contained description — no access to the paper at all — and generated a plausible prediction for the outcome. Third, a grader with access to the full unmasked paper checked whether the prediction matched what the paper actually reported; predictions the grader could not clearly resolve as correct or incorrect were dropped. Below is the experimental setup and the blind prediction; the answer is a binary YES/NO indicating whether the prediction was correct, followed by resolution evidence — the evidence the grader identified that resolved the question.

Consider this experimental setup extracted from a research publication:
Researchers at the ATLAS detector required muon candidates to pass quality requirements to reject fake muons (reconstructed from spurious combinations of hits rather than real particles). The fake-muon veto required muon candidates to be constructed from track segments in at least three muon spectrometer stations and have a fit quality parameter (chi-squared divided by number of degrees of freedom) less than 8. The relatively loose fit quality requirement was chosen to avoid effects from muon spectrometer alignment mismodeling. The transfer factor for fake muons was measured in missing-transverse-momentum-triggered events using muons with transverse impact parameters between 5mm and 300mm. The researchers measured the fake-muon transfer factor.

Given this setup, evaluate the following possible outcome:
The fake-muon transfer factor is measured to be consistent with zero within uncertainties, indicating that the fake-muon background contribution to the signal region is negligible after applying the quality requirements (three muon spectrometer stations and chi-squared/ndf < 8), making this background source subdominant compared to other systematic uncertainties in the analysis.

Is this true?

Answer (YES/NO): NO